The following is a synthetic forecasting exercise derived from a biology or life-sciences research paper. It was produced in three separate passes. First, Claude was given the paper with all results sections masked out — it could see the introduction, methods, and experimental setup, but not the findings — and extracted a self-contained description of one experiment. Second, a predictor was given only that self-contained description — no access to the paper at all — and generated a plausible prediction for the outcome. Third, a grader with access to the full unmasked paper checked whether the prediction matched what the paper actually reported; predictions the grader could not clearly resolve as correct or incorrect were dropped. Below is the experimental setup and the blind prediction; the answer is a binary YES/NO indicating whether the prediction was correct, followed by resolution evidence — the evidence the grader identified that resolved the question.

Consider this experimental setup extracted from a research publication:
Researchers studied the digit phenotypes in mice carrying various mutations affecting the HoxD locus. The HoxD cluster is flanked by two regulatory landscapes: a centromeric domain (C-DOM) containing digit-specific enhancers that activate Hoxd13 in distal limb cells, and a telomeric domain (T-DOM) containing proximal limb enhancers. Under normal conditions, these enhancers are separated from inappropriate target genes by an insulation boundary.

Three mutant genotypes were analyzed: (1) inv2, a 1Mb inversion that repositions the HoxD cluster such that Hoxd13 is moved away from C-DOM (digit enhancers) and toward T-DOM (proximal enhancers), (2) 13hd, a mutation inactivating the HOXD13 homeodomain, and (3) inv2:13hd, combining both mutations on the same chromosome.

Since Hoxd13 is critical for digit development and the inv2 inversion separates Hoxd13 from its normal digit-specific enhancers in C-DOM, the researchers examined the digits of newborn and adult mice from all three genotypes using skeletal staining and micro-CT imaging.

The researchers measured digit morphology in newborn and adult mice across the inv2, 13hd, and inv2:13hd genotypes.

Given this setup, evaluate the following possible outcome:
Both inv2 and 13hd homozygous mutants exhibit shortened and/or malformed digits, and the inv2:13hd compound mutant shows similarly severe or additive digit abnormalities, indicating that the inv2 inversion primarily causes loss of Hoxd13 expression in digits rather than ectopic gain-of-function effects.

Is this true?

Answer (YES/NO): YES